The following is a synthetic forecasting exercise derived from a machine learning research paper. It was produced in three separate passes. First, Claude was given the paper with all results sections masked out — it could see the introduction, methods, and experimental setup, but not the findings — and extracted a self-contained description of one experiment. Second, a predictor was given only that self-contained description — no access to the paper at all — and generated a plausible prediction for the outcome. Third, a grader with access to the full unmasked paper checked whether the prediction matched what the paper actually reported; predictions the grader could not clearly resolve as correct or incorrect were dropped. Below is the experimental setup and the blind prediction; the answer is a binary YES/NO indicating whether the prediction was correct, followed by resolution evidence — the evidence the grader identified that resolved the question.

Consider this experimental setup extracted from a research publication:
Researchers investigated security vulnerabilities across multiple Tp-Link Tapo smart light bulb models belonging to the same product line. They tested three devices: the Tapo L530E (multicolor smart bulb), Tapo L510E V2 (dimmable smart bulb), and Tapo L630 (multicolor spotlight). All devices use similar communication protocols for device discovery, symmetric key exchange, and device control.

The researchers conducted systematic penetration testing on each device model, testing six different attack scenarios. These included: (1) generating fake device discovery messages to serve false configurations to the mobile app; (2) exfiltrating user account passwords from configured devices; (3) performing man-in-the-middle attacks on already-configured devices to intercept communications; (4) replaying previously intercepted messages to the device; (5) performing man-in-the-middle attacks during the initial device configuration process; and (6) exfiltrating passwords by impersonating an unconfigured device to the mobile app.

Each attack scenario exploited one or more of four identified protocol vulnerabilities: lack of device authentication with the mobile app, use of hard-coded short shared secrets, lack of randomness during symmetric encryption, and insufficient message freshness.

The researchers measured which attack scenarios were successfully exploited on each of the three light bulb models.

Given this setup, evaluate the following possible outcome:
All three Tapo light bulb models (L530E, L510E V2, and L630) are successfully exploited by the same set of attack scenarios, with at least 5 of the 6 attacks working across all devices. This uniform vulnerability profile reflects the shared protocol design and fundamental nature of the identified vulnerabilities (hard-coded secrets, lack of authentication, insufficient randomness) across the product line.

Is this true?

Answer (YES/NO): YES